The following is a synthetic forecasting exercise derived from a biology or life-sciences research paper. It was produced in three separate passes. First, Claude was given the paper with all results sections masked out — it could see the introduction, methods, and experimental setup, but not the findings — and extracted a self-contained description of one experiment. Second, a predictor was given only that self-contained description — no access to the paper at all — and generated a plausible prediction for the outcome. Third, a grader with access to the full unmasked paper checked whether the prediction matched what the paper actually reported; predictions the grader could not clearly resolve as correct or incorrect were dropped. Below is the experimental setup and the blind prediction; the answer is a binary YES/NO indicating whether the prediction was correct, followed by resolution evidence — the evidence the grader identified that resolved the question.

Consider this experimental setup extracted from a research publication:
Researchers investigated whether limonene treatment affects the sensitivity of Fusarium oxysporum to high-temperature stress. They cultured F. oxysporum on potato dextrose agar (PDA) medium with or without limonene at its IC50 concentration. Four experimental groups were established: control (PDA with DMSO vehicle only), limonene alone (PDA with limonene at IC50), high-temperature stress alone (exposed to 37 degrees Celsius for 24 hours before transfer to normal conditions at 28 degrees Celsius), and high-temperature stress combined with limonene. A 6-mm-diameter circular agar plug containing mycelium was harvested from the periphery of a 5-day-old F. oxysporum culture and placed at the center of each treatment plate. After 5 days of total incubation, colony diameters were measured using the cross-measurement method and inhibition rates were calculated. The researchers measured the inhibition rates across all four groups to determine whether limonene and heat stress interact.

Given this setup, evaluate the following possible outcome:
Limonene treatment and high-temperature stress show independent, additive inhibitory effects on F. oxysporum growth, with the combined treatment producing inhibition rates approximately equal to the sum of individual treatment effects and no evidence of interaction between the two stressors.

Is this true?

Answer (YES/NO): NO